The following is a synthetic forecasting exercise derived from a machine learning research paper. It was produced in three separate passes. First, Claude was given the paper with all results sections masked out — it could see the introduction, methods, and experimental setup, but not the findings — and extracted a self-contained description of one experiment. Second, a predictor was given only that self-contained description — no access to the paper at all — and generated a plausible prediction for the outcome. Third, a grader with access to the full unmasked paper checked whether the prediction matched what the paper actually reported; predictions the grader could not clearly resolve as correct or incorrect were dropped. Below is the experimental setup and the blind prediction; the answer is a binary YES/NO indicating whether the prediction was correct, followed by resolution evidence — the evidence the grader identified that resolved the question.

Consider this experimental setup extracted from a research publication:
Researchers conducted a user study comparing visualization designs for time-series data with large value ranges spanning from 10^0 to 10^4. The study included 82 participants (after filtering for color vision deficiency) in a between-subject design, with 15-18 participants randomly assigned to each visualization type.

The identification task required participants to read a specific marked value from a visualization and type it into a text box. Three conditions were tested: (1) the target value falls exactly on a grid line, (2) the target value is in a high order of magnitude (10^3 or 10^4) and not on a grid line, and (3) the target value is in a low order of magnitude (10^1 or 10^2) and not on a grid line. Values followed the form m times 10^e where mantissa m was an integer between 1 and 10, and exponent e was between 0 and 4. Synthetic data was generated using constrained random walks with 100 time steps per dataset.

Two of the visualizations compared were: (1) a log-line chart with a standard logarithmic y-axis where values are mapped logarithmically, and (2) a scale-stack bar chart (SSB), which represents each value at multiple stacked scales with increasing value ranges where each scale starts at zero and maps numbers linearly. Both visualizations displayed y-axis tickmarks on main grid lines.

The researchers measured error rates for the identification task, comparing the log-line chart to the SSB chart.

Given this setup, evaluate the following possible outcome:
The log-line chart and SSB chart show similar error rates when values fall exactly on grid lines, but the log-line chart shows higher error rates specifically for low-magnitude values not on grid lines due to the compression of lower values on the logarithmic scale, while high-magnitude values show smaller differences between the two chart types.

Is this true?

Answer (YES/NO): NO